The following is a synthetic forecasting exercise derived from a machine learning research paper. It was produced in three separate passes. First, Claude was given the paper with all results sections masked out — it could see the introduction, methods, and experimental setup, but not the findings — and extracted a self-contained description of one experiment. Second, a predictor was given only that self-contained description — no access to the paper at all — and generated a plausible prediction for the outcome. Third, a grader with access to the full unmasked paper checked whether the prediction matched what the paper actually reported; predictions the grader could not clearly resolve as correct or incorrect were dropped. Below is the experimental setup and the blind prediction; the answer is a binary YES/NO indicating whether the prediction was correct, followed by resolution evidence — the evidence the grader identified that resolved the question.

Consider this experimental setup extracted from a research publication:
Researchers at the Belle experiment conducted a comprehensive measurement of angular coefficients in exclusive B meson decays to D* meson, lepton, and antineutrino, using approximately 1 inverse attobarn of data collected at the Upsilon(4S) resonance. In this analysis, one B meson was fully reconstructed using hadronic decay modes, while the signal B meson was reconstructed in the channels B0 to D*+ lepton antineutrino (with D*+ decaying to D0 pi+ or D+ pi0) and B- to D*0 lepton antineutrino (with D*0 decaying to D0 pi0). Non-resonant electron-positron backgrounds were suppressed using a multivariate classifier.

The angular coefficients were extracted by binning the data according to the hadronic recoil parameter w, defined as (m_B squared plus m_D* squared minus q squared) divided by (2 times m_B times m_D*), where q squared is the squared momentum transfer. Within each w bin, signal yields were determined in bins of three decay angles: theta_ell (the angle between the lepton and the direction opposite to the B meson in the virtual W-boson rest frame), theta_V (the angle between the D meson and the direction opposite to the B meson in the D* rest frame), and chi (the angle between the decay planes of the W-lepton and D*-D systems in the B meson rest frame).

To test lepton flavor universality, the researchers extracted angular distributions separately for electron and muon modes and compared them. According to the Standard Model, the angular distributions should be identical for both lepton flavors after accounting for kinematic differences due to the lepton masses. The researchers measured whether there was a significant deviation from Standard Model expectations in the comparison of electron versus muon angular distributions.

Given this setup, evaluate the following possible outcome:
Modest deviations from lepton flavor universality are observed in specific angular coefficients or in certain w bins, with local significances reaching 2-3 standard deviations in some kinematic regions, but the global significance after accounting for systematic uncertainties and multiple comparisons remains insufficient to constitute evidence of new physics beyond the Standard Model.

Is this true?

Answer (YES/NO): NO